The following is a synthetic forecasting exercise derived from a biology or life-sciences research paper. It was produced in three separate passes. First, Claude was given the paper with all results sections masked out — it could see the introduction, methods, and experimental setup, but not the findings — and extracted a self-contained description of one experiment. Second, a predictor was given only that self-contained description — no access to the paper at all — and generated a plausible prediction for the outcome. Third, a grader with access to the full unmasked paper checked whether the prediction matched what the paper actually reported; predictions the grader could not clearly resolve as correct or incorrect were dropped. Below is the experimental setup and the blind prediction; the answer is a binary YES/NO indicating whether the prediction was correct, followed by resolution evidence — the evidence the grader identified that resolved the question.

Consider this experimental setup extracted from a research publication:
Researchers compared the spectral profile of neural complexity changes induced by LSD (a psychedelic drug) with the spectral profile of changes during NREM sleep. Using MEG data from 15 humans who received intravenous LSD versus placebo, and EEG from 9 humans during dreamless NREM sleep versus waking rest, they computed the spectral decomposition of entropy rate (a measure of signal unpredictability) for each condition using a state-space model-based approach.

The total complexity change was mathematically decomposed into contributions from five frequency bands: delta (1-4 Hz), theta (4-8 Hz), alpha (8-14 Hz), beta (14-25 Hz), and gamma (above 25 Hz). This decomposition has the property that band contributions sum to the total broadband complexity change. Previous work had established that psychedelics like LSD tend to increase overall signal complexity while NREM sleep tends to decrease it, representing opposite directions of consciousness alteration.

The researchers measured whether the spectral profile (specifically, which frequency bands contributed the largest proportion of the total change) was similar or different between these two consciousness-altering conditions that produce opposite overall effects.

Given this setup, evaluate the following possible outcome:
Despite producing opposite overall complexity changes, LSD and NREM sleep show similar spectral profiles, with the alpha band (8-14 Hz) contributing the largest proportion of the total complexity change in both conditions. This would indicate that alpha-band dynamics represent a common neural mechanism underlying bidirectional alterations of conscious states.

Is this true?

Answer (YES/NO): NO